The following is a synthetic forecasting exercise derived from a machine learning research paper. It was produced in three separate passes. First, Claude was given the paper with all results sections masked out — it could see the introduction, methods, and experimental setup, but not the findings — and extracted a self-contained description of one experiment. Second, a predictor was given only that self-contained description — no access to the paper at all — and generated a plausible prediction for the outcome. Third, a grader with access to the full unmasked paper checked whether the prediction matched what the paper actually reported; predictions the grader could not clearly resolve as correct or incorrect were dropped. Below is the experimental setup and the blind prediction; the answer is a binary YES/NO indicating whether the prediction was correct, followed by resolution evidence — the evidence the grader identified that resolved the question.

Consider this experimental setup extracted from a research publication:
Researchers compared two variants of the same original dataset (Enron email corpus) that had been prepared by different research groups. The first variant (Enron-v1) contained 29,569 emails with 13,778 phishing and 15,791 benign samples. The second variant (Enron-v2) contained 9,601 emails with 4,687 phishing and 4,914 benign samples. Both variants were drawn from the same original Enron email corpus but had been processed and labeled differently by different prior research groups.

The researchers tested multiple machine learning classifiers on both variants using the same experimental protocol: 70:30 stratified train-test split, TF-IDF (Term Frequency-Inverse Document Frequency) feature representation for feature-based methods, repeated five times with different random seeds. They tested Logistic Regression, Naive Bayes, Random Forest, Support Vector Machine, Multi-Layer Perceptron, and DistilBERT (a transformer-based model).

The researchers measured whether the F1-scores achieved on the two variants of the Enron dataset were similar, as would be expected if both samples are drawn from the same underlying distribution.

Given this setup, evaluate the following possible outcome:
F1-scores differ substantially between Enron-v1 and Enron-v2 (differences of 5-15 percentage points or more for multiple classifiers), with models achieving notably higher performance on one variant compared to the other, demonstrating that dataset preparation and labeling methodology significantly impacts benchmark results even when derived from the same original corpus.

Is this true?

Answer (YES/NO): NO